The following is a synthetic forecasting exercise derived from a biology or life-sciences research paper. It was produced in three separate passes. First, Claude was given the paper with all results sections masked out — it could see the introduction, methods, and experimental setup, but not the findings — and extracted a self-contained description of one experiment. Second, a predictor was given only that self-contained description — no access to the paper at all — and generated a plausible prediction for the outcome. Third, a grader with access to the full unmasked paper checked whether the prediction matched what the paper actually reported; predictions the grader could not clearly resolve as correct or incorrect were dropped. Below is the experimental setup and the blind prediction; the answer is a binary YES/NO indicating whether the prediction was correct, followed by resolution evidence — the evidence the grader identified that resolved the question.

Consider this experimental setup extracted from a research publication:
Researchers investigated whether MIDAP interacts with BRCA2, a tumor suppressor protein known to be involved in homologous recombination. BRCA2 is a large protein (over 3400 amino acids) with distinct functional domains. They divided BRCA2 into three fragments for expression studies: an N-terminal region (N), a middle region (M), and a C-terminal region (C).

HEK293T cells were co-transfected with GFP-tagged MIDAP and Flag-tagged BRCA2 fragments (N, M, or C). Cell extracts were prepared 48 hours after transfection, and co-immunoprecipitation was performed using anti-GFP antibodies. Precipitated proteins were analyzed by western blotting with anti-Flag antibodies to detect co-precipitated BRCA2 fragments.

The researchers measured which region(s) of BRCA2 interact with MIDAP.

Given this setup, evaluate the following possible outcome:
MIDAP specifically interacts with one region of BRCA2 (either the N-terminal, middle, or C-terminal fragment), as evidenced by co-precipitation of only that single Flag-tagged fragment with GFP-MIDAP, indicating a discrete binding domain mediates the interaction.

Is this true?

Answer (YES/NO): NO